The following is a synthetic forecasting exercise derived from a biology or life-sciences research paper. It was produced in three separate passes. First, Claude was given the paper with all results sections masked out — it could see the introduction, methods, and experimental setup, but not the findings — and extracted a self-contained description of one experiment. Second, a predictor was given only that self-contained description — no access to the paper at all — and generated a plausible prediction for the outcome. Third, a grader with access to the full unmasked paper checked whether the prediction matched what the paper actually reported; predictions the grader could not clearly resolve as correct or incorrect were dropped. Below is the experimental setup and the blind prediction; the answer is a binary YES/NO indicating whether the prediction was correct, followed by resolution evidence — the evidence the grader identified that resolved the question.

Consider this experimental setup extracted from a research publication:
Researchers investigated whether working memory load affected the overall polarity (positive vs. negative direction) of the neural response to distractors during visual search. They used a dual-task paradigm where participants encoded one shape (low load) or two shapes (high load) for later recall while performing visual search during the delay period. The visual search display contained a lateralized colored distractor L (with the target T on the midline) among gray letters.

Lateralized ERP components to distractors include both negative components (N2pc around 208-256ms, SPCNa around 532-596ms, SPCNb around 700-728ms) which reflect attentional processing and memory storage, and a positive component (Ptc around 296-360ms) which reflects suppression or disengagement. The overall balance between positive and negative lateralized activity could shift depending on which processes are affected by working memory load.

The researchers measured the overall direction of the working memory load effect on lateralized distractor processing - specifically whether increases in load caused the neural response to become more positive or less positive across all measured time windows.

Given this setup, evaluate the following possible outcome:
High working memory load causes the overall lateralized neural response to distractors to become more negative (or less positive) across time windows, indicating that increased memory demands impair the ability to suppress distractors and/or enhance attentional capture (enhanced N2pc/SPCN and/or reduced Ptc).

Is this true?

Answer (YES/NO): YES